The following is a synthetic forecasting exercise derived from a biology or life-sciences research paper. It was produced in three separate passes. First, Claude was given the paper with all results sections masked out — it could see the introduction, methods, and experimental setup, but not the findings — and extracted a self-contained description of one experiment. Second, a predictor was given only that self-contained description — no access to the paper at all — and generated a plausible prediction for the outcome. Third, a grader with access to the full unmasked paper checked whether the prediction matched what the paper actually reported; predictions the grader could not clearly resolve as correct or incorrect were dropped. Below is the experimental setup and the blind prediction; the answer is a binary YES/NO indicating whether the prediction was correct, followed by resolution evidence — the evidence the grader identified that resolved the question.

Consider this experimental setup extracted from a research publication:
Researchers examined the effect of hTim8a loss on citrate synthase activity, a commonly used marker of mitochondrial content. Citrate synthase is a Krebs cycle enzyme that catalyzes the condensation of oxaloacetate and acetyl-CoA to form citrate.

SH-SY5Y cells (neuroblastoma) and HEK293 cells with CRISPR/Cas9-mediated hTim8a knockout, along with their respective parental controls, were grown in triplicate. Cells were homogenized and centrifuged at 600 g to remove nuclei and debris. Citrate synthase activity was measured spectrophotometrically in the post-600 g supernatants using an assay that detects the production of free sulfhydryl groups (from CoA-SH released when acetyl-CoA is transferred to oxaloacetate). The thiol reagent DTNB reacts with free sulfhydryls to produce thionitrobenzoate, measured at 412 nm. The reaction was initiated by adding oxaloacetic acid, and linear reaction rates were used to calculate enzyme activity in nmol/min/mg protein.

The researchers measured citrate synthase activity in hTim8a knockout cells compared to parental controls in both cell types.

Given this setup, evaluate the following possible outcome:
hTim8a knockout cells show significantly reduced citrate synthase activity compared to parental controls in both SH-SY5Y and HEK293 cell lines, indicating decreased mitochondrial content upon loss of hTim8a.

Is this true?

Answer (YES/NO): NO